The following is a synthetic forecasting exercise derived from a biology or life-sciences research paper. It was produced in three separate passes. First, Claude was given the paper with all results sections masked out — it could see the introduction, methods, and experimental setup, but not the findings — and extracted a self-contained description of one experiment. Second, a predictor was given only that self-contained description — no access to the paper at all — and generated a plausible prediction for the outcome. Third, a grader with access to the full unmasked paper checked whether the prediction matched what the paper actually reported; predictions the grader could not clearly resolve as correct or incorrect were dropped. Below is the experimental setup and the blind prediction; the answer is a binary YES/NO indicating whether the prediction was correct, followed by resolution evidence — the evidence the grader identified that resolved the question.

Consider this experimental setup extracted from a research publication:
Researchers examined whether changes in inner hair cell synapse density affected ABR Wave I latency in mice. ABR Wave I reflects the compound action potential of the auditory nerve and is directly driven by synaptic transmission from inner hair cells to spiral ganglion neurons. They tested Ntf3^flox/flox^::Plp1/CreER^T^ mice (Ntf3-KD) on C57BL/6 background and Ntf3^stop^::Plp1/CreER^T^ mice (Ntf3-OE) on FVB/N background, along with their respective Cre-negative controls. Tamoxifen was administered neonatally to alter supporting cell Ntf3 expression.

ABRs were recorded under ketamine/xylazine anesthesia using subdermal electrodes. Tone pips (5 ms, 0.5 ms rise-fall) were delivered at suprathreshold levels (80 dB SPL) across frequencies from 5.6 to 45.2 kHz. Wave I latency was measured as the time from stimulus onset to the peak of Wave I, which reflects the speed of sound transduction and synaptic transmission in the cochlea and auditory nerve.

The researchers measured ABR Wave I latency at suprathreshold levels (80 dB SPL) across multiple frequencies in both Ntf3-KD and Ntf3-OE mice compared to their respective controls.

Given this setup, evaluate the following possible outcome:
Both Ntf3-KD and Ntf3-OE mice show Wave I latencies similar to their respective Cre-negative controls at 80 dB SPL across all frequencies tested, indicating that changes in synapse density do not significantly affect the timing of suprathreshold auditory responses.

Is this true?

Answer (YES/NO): YES